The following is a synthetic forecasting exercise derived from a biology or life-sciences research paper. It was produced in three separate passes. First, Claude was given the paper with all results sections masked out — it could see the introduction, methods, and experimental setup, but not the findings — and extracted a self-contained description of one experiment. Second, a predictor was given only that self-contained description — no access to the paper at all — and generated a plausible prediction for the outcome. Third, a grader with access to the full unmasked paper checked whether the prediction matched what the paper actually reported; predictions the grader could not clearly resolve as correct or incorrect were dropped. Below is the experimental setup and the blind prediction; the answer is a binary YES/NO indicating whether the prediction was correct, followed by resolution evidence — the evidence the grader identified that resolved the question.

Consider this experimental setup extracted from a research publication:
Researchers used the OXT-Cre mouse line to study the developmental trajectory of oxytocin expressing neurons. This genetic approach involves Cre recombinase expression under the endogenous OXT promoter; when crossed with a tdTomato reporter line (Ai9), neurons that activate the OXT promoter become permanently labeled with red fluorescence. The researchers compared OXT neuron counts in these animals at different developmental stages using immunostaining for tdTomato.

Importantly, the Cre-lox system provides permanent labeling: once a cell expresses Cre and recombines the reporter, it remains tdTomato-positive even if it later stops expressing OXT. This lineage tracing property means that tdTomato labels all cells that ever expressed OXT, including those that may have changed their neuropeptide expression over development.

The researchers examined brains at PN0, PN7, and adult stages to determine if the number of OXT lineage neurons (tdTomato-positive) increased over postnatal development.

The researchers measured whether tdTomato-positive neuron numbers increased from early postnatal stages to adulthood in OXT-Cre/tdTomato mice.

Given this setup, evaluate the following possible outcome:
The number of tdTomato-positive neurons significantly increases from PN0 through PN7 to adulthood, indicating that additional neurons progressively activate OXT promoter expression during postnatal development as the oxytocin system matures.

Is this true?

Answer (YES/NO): YES